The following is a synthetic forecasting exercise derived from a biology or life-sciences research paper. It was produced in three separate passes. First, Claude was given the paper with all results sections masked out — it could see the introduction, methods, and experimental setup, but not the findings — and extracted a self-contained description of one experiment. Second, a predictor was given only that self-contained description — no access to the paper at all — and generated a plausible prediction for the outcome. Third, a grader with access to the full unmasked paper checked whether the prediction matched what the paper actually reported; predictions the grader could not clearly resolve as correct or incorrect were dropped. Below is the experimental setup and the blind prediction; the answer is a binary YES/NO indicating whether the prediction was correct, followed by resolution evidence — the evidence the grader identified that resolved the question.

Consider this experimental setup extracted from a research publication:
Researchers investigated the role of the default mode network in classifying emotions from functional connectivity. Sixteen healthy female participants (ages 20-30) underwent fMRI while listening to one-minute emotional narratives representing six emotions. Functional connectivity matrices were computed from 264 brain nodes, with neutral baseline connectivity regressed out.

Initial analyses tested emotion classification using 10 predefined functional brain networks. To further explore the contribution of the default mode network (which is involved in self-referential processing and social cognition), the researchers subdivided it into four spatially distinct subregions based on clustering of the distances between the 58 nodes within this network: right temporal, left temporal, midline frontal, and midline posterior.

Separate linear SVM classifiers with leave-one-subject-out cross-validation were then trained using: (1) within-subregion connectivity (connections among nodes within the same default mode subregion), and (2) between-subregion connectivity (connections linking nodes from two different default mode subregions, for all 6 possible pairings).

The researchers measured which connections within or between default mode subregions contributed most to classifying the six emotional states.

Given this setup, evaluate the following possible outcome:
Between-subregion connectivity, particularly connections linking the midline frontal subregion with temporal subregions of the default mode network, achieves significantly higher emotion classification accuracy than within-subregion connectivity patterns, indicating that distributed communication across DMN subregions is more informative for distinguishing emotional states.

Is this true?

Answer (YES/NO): NO